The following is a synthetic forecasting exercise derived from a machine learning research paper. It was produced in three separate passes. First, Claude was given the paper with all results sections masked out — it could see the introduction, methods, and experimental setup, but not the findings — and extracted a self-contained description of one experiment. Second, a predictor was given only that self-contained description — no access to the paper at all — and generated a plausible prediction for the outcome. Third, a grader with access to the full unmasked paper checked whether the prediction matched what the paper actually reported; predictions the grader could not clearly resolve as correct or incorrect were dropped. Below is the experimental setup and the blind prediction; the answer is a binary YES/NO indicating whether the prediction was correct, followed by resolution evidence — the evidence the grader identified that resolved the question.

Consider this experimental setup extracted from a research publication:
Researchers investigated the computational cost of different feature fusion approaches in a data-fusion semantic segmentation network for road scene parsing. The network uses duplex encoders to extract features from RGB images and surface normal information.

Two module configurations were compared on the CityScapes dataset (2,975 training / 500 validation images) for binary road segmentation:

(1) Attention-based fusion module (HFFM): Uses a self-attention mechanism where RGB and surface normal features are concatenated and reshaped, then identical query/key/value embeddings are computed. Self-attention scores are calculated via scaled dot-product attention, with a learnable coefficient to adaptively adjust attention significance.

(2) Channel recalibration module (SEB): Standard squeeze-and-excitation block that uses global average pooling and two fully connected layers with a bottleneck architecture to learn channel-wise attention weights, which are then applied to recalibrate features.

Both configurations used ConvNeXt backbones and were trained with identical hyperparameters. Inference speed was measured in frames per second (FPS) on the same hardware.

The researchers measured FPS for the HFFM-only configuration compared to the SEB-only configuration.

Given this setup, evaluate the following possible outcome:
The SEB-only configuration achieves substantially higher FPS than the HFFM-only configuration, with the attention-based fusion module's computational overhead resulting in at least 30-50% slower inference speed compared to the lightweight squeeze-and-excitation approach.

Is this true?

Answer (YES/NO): NO